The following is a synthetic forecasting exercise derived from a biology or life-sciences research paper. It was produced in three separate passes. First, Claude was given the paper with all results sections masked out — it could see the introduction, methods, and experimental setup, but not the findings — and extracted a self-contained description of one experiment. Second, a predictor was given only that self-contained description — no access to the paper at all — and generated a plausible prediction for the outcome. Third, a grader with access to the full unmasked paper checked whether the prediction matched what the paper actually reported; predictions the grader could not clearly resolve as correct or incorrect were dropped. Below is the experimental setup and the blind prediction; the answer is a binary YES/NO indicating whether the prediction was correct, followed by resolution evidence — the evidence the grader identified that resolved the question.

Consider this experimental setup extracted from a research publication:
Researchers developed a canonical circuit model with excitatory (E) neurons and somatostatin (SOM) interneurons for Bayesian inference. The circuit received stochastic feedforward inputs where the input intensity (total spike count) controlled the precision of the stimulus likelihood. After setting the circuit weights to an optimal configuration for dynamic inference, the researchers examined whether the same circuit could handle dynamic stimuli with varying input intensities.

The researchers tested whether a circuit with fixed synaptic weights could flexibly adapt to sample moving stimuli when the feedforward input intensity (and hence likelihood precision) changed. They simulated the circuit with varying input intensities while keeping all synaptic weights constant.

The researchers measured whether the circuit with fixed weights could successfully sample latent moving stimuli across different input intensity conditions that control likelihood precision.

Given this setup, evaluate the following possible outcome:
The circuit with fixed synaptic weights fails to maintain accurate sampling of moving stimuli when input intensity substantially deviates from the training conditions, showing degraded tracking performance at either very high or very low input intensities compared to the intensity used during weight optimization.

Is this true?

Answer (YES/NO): NO